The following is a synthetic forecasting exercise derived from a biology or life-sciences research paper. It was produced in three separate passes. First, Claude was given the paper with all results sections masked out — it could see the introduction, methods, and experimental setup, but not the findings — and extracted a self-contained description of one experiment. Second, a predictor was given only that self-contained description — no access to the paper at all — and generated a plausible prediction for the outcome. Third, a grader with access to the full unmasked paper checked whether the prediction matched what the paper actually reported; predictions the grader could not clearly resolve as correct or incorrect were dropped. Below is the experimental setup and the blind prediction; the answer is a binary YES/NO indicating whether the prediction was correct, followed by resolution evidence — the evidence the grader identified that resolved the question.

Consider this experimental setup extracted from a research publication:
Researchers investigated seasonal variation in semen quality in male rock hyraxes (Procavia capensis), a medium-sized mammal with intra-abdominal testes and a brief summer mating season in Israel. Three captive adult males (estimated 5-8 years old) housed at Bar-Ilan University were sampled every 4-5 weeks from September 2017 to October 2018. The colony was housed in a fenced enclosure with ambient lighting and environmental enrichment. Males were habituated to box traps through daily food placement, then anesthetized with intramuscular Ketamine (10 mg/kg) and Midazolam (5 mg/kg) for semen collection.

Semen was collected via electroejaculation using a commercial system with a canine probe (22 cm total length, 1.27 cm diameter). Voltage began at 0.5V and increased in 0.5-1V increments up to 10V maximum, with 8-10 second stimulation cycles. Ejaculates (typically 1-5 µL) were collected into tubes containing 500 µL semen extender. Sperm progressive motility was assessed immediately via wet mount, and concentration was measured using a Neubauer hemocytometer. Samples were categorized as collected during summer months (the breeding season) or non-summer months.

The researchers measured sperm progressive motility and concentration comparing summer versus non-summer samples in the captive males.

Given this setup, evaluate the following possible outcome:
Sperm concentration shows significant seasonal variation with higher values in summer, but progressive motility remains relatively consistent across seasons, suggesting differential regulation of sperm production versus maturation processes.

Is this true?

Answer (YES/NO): NO